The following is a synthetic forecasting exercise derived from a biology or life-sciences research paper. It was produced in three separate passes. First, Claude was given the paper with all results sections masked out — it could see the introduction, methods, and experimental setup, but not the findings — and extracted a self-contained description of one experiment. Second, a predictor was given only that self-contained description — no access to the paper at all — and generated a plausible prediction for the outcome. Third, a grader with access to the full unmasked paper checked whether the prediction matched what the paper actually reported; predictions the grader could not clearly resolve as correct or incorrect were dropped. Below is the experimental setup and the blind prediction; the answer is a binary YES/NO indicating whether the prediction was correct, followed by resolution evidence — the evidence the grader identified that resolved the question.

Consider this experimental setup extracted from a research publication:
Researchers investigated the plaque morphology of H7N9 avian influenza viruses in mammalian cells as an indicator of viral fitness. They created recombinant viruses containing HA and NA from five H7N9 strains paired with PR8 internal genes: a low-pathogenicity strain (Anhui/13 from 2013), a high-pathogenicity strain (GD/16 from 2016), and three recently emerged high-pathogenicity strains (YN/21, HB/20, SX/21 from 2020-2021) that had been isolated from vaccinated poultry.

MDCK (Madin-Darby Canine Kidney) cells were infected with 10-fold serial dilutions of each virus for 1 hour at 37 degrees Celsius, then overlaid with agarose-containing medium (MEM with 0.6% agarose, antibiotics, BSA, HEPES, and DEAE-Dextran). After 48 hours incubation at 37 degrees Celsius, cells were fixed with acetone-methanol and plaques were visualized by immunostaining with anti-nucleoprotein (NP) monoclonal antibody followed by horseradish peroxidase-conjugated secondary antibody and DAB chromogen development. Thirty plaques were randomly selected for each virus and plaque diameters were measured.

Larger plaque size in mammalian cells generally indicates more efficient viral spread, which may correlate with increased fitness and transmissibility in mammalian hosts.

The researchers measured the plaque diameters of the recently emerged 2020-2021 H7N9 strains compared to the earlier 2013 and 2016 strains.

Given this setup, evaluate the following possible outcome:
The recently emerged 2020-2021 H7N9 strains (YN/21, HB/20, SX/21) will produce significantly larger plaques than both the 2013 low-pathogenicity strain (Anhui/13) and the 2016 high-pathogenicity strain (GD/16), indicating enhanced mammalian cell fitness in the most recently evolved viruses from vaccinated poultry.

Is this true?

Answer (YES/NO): YES